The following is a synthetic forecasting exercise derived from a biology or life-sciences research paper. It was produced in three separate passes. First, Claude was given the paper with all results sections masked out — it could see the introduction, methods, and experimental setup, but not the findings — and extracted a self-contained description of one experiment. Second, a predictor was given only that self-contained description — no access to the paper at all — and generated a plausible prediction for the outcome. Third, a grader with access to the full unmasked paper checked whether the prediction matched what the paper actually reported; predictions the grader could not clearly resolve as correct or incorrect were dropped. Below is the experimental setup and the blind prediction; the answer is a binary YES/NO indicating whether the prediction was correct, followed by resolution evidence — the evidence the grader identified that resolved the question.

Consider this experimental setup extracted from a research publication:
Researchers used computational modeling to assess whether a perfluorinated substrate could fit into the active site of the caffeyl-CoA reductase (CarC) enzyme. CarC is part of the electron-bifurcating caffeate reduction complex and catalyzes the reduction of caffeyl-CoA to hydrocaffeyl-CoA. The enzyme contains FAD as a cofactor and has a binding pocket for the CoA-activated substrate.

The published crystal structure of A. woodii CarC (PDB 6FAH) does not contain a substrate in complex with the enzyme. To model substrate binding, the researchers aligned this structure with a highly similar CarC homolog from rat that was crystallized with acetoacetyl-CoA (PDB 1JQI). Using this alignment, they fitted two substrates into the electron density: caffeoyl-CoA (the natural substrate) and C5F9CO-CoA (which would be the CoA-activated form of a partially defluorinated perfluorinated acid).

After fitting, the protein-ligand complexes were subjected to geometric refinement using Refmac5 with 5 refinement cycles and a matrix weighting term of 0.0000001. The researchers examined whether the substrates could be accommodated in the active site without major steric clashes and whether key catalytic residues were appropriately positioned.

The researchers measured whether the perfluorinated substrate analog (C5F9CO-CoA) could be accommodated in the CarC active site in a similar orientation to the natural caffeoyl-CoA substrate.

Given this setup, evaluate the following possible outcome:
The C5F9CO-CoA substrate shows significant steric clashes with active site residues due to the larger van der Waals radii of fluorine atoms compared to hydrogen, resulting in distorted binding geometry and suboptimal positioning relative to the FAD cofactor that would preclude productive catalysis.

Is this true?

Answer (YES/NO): NO